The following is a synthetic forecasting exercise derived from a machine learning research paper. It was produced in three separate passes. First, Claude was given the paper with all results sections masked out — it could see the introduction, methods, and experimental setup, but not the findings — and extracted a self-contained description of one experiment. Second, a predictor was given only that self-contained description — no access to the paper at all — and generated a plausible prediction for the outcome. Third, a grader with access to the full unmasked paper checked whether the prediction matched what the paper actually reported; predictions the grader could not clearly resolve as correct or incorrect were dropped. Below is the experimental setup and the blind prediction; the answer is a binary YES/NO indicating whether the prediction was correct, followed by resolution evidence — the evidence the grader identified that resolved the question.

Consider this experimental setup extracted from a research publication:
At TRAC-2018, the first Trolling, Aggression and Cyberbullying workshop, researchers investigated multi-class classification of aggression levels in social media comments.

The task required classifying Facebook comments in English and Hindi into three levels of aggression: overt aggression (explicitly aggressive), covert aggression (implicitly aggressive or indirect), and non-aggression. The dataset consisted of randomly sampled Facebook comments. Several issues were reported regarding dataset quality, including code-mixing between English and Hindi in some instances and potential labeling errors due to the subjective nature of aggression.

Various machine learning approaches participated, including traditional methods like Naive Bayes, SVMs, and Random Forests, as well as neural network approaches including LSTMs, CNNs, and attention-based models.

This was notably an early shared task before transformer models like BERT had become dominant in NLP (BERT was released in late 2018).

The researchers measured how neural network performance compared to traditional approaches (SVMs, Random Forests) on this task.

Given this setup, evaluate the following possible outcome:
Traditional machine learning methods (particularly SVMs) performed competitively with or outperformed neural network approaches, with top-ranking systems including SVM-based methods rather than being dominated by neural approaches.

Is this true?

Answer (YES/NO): YES